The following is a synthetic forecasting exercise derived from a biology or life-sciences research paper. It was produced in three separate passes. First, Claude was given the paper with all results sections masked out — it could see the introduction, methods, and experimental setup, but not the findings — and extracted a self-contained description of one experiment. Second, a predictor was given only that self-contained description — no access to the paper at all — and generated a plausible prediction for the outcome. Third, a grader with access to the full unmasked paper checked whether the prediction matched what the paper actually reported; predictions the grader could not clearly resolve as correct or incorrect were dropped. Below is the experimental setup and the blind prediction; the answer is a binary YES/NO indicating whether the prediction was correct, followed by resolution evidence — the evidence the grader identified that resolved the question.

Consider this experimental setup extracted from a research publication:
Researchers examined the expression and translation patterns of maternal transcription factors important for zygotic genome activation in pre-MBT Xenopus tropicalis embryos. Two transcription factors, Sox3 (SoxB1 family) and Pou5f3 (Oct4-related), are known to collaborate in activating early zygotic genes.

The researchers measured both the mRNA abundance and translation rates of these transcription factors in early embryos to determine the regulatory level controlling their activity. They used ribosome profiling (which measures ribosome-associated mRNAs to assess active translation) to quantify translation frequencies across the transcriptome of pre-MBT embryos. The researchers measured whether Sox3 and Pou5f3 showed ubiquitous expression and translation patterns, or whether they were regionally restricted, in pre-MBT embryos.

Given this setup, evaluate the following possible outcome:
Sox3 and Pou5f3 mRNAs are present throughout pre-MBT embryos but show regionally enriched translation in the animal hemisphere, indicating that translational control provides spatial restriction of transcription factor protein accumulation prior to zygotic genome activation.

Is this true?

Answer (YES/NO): NO